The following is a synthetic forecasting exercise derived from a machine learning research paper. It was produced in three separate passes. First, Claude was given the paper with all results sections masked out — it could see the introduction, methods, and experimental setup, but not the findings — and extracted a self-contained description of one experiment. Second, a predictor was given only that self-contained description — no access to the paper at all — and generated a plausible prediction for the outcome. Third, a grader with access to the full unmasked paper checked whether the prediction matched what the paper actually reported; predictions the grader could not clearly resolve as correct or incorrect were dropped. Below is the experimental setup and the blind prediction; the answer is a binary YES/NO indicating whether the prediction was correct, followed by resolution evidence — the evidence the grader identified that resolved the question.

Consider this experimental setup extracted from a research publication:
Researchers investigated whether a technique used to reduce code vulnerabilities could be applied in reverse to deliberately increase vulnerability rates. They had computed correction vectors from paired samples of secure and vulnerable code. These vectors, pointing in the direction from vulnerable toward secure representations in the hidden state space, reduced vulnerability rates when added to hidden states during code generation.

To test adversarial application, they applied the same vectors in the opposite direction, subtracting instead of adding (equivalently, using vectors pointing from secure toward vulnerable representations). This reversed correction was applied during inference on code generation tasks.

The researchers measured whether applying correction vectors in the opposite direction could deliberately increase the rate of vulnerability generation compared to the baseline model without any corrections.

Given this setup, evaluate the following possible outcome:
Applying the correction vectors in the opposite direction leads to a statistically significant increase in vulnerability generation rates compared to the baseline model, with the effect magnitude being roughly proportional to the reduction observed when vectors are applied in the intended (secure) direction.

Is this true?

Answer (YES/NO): NO